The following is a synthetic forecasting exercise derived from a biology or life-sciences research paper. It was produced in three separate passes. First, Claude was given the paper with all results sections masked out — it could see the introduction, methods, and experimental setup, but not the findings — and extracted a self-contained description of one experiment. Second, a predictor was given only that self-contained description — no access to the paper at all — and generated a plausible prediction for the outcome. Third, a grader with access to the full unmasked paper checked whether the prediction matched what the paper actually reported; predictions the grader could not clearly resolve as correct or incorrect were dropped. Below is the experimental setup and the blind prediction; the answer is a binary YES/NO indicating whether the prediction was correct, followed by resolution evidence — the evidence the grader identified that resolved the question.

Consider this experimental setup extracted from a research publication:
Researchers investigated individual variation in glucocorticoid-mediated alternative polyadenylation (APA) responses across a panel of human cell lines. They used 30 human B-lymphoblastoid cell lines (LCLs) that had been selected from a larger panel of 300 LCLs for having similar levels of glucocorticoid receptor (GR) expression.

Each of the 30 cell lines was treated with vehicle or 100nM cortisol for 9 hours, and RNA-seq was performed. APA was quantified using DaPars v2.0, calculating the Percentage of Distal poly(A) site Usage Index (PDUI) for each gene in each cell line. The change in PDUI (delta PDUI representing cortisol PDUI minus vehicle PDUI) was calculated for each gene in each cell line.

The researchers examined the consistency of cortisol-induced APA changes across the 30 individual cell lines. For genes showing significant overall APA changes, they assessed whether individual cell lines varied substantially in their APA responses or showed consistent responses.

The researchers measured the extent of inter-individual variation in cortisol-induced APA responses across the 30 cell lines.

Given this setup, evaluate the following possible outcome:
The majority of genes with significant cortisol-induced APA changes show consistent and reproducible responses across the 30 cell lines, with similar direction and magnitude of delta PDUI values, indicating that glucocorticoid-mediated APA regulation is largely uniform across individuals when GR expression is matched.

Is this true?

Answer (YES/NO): NO